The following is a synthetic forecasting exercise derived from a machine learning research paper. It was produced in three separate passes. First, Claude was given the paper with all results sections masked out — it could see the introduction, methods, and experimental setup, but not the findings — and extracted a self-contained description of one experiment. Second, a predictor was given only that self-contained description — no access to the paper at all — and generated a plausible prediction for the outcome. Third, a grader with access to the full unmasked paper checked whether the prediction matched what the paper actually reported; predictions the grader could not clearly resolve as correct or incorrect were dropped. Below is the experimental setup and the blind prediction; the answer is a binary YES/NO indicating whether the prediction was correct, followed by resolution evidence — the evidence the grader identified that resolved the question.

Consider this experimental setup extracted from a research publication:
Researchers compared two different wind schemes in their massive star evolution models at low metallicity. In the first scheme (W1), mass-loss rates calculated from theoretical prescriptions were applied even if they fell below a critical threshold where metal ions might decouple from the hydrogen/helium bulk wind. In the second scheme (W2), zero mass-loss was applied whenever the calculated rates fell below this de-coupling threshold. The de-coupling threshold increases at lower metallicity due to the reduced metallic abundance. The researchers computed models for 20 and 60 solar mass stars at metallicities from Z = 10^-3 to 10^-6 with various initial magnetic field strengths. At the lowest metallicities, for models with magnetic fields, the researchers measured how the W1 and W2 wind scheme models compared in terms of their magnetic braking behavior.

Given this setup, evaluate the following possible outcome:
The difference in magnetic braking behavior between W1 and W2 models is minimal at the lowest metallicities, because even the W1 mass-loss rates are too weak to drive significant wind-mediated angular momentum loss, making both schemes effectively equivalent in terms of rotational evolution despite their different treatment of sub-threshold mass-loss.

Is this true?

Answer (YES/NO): NO